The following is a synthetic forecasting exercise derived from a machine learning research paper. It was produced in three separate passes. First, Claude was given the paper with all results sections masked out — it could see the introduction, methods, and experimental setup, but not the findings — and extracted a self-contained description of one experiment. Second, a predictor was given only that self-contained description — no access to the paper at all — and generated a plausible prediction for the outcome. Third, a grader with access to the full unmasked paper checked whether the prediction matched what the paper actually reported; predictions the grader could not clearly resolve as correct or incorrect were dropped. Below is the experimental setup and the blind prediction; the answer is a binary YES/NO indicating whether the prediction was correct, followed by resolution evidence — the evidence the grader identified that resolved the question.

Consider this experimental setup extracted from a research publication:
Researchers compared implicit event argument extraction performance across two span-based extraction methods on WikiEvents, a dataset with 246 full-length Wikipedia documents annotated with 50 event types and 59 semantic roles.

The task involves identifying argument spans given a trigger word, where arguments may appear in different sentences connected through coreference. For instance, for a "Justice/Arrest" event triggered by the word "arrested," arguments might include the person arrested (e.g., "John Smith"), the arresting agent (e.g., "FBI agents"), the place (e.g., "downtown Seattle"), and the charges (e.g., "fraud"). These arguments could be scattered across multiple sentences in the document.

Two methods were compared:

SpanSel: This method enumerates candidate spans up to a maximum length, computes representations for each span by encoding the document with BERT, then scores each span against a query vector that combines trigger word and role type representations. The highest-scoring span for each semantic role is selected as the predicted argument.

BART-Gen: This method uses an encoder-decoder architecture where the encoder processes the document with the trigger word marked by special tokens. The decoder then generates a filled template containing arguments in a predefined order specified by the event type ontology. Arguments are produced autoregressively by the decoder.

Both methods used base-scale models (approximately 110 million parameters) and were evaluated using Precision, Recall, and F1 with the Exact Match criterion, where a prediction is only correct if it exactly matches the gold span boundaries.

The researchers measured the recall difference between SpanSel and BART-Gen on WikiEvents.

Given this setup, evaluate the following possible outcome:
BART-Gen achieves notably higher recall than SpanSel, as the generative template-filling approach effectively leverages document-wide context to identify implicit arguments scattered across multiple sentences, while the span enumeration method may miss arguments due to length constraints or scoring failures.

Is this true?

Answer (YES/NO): YES